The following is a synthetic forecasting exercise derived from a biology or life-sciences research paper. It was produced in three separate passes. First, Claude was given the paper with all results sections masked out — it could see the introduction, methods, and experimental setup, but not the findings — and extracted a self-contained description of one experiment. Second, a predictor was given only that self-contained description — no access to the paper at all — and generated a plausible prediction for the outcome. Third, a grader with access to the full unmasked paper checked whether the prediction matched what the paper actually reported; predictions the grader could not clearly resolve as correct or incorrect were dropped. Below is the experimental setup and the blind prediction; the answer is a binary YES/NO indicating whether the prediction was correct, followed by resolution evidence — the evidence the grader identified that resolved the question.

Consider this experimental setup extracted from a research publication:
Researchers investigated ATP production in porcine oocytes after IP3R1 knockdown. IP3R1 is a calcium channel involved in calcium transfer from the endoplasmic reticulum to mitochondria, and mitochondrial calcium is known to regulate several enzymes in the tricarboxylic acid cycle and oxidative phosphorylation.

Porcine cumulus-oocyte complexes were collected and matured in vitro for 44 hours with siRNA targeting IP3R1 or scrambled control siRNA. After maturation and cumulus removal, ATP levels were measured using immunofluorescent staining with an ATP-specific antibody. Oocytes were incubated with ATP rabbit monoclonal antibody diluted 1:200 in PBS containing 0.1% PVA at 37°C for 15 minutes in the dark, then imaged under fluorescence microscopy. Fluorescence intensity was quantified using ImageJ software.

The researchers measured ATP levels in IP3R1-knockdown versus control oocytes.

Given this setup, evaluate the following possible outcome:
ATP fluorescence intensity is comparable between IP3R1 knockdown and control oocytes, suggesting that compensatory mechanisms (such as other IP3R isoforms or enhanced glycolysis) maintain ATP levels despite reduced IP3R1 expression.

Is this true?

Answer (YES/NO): NO